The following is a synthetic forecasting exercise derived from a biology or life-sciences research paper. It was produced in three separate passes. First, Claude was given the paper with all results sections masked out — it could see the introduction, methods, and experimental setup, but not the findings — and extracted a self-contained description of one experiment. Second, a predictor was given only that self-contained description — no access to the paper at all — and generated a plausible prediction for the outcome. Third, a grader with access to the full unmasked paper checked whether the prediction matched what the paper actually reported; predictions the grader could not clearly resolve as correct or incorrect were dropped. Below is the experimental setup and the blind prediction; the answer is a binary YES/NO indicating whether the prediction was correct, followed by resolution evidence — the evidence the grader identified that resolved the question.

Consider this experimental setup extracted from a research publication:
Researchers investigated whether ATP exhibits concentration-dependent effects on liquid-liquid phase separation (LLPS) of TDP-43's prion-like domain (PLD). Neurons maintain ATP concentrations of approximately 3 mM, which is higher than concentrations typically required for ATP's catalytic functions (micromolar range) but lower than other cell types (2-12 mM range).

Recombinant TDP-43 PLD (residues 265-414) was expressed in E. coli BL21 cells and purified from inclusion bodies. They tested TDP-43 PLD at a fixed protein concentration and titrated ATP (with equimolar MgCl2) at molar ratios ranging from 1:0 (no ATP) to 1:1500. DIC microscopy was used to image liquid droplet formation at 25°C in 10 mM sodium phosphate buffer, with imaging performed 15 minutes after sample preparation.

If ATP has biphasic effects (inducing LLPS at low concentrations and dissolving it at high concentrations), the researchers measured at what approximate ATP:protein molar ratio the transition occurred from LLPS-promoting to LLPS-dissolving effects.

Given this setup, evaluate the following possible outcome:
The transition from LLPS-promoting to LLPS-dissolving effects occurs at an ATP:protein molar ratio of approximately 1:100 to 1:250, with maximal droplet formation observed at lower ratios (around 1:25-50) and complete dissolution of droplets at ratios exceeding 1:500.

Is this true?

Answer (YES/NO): NO